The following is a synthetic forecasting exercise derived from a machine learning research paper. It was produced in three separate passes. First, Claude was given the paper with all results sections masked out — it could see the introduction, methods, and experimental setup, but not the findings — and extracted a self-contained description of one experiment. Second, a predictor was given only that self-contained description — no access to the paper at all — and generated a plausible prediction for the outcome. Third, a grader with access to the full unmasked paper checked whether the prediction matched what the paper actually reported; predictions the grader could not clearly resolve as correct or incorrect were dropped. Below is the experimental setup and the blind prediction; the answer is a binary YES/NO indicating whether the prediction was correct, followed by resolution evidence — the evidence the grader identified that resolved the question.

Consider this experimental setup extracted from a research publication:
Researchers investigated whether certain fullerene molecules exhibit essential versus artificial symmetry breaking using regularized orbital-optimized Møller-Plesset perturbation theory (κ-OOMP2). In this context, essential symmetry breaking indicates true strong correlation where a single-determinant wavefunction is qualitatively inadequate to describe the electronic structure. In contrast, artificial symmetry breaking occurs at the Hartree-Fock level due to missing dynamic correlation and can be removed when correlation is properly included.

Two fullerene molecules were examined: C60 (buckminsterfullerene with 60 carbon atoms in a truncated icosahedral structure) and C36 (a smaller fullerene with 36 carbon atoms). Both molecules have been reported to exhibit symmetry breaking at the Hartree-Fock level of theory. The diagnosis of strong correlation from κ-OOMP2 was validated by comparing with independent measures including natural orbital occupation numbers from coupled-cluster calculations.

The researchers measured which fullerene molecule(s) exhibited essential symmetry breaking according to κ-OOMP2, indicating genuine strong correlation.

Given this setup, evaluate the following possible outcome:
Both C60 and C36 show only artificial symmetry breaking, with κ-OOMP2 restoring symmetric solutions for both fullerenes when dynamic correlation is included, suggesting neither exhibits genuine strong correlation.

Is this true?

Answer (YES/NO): NO